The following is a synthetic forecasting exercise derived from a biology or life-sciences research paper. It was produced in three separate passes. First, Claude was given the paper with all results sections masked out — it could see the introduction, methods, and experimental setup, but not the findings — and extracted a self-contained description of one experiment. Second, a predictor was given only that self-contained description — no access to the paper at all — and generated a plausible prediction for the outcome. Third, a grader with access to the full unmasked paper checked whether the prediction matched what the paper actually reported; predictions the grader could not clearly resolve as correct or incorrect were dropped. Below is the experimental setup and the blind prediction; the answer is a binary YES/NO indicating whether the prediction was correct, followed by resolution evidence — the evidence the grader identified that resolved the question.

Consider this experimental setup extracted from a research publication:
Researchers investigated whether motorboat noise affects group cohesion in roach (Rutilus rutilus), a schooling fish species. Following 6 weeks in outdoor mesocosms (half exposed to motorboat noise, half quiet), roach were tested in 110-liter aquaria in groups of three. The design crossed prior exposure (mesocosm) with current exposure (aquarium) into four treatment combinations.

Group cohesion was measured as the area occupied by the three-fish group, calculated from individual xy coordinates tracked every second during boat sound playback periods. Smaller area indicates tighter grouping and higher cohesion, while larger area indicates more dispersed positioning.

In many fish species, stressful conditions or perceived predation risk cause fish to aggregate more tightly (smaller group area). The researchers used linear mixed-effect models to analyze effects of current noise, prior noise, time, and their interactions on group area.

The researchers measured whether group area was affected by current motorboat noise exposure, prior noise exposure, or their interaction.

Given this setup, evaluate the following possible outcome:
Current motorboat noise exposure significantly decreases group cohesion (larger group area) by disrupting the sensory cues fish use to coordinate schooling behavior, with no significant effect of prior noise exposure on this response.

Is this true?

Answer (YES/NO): YES